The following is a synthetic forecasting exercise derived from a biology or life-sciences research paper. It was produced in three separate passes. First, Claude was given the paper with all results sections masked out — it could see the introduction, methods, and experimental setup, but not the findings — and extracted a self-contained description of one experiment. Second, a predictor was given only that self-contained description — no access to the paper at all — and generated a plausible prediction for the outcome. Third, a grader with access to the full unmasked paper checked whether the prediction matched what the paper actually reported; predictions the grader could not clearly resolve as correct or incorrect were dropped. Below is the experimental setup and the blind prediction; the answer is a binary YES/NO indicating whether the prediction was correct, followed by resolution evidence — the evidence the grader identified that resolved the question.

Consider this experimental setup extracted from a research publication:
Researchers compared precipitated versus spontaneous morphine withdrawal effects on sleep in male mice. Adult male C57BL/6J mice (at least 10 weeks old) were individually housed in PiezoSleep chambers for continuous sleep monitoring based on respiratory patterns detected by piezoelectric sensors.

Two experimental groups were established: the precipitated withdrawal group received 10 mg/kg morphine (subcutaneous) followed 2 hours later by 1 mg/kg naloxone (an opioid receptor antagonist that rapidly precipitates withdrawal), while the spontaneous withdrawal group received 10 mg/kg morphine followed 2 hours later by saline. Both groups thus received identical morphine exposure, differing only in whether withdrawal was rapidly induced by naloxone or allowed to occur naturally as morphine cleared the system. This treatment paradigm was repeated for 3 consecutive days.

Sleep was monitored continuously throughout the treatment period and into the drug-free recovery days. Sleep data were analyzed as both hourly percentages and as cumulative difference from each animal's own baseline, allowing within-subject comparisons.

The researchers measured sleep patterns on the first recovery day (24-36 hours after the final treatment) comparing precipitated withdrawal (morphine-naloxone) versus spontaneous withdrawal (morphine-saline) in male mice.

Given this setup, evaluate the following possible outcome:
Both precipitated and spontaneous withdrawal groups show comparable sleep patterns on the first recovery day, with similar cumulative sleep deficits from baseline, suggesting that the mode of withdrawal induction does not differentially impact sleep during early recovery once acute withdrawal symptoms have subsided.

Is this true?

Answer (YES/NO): NO